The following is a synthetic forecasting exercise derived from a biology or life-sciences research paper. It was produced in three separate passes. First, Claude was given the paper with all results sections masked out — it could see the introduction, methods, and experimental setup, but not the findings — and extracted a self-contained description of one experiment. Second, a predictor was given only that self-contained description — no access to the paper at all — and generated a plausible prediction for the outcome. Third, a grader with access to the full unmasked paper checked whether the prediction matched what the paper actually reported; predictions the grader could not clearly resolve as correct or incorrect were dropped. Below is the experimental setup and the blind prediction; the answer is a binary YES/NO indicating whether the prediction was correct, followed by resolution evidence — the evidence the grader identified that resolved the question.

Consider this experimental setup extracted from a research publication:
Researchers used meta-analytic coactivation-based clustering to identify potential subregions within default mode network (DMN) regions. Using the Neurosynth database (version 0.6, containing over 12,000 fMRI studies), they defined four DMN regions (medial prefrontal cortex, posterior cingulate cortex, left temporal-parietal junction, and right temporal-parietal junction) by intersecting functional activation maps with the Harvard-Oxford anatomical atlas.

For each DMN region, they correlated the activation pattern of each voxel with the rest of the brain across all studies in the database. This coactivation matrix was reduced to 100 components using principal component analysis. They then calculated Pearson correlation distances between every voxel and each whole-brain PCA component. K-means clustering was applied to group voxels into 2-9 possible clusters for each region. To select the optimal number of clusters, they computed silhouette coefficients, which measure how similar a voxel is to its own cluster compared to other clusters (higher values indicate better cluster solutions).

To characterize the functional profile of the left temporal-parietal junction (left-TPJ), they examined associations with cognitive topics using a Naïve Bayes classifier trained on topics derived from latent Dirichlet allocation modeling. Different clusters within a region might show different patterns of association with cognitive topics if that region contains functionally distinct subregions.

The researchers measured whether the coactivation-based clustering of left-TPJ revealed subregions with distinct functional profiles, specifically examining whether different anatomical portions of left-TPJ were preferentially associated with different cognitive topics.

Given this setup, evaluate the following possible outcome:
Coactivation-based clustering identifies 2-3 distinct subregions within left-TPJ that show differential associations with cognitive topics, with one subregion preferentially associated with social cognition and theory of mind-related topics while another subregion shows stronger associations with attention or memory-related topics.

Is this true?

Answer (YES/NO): NO